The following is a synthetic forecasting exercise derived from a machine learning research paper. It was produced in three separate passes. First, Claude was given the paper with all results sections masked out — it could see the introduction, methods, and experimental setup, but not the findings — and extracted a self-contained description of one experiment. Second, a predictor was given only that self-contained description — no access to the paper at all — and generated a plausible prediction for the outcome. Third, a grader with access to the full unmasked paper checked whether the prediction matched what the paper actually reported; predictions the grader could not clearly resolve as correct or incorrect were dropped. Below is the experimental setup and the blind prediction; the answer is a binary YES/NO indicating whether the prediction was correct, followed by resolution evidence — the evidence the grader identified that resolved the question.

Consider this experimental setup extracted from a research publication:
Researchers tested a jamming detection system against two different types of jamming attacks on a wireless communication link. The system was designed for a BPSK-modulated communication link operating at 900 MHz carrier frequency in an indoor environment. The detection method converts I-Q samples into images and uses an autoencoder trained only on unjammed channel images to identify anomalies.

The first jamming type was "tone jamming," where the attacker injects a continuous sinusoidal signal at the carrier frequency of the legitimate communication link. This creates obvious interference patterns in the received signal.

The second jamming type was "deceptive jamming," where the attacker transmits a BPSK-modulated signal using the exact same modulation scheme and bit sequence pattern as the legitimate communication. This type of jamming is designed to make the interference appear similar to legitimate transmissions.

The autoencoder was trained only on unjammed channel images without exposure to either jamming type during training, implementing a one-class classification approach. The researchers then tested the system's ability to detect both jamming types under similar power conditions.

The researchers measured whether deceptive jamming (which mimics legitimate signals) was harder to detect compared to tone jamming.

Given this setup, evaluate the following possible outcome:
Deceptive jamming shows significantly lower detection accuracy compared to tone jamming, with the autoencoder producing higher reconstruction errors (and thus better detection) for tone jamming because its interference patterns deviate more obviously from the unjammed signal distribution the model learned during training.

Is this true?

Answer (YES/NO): NO